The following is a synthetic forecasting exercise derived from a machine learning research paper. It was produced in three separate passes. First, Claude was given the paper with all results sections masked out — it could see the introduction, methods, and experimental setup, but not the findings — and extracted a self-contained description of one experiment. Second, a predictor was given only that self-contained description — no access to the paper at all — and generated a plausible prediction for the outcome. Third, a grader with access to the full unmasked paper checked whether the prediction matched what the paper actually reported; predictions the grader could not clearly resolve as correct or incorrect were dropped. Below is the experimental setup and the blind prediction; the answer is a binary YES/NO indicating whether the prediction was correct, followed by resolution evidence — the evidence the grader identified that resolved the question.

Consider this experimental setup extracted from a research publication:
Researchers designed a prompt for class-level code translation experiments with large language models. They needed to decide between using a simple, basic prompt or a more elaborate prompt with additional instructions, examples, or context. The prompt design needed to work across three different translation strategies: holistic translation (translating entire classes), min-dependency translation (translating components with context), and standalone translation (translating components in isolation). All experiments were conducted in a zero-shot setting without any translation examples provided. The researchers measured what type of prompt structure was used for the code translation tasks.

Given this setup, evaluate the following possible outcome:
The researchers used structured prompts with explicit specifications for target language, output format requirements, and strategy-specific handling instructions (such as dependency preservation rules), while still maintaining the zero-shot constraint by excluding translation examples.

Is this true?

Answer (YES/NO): NO